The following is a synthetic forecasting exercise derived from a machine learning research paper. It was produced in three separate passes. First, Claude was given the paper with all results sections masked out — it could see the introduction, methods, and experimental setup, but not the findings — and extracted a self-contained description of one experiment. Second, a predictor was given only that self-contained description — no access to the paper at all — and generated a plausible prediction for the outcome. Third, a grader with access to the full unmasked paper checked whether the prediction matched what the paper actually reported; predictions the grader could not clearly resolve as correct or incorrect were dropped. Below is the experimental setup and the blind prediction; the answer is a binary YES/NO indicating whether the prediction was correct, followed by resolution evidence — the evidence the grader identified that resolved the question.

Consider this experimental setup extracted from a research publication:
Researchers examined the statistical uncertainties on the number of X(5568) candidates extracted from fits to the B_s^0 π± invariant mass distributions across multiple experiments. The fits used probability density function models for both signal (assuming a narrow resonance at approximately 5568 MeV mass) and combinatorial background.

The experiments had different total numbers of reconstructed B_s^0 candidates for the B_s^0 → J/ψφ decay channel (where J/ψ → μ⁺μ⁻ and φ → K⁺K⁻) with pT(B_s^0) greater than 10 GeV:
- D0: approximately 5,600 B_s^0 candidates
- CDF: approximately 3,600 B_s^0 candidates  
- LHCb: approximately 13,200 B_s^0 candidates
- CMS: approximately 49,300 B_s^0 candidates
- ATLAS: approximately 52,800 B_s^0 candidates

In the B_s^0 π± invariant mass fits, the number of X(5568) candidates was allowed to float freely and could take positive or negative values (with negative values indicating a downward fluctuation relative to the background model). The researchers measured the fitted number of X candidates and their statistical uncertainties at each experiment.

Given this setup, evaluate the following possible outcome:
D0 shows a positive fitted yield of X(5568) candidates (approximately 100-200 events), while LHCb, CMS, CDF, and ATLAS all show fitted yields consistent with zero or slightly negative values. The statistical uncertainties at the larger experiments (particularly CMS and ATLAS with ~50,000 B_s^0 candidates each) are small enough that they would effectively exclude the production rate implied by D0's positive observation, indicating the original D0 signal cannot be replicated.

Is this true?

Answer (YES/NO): YES